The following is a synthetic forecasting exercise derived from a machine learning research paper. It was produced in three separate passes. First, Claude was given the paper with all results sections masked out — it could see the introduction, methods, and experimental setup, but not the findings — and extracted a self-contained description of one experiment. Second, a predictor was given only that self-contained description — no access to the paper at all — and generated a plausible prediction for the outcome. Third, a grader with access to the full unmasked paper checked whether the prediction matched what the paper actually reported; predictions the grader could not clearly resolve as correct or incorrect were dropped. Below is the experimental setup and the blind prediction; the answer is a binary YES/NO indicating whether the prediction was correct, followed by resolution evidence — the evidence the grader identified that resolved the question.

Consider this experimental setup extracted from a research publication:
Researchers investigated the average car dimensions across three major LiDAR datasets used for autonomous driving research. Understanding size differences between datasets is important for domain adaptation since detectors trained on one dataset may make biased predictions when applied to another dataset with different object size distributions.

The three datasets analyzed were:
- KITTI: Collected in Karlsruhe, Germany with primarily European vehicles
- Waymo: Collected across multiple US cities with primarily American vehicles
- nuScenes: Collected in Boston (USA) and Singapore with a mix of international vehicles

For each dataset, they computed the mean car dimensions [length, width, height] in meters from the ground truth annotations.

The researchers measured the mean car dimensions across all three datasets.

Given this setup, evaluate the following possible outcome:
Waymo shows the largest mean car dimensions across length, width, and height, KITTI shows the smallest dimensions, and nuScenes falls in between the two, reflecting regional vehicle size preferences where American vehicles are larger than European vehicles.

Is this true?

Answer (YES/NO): NO